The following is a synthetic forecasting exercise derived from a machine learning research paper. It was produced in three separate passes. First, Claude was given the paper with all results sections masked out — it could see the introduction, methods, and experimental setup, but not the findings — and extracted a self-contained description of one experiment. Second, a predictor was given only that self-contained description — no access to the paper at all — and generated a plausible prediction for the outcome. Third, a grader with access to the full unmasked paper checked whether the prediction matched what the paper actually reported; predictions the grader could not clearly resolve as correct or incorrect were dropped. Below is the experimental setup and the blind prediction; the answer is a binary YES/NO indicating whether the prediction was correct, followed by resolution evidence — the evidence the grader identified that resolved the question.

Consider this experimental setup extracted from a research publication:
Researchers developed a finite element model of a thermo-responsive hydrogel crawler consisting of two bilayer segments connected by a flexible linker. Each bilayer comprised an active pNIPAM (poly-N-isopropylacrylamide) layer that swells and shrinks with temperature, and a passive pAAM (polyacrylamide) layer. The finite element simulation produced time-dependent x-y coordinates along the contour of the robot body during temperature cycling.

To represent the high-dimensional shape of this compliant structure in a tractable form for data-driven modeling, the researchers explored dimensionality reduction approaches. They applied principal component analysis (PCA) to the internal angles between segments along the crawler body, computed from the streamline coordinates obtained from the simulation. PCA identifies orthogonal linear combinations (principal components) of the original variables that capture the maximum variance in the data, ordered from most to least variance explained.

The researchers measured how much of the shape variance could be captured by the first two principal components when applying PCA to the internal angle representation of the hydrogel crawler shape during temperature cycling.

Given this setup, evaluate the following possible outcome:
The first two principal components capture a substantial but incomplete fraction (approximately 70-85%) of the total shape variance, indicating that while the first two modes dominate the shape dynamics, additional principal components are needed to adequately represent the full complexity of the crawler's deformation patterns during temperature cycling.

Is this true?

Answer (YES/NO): NO